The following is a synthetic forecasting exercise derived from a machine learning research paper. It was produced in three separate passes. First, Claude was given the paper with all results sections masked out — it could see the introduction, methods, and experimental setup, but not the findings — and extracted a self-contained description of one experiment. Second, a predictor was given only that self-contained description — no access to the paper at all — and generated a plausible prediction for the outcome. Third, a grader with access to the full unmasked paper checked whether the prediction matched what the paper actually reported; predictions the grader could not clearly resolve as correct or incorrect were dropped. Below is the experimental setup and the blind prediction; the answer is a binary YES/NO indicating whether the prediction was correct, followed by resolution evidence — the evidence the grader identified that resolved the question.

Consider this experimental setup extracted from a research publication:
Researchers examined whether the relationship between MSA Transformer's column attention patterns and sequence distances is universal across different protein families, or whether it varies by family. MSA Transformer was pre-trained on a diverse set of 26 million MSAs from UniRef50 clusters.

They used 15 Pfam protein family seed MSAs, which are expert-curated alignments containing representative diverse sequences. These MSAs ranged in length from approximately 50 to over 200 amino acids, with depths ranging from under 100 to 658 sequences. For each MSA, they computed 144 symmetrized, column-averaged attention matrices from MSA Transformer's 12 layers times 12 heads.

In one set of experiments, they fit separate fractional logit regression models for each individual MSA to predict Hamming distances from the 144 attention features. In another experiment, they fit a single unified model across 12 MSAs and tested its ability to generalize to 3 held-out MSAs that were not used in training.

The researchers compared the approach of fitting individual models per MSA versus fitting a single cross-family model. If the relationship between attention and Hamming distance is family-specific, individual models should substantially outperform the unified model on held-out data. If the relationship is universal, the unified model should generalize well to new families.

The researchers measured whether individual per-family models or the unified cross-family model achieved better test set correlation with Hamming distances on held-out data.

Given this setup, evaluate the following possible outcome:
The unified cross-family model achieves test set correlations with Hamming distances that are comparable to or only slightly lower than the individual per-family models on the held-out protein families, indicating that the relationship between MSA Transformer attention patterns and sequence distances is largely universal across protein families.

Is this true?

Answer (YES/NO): NO